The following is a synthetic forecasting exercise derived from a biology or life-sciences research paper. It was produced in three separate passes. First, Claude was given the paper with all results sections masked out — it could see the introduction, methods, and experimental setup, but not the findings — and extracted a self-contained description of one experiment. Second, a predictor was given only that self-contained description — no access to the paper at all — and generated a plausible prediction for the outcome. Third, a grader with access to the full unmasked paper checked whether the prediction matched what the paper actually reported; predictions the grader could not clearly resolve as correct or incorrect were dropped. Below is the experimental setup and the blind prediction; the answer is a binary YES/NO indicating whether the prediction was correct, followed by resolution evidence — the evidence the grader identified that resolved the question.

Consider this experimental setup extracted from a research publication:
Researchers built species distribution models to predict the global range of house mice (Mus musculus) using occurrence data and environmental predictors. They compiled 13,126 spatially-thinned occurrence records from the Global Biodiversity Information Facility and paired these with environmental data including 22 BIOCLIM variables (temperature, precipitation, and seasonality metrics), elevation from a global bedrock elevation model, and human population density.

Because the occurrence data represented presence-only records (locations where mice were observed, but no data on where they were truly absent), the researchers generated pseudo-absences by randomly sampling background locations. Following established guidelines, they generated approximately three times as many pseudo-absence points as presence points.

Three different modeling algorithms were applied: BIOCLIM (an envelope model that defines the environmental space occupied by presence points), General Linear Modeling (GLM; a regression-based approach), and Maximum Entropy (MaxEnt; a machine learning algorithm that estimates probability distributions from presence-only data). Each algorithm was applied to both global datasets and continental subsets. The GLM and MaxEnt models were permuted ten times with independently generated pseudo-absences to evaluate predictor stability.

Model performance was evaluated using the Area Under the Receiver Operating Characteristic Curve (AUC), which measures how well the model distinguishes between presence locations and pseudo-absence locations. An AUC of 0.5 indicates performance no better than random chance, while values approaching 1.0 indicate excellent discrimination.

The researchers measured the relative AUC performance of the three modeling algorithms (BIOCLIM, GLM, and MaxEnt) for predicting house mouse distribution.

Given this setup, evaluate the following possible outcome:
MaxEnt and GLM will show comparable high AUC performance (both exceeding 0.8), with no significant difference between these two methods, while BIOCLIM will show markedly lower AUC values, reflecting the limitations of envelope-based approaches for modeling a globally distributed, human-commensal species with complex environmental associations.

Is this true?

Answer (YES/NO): YES